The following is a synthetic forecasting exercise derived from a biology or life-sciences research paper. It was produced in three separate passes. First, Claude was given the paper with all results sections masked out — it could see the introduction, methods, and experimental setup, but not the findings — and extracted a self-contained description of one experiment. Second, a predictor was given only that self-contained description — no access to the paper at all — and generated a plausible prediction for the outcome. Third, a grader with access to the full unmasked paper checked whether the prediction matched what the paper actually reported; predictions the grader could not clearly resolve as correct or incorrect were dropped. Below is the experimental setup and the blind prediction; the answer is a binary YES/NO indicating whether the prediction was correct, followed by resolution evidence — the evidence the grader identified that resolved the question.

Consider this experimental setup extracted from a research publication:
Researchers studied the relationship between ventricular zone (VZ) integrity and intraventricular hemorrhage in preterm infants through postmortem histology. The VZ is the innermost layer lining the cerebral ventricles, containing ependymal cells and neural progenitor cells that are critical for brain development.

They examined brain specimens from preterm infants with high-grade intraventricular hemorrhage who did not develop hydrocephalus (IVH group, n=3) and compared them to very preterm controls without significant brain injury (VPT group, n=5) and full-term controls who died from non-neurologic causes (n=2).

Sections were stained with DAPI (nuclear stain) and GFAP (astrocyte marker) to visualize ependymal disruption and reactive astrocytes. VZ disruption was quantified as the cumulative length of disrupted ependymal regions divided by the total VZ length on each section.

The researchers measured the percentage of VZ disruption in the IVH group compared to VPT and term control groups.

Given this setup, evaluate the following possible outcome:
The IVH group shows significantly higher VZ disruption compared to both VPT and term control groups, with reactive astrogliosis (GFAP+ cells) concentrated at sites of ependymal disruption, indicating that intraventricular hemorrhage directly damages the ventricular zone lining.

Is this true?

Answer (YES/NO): NO